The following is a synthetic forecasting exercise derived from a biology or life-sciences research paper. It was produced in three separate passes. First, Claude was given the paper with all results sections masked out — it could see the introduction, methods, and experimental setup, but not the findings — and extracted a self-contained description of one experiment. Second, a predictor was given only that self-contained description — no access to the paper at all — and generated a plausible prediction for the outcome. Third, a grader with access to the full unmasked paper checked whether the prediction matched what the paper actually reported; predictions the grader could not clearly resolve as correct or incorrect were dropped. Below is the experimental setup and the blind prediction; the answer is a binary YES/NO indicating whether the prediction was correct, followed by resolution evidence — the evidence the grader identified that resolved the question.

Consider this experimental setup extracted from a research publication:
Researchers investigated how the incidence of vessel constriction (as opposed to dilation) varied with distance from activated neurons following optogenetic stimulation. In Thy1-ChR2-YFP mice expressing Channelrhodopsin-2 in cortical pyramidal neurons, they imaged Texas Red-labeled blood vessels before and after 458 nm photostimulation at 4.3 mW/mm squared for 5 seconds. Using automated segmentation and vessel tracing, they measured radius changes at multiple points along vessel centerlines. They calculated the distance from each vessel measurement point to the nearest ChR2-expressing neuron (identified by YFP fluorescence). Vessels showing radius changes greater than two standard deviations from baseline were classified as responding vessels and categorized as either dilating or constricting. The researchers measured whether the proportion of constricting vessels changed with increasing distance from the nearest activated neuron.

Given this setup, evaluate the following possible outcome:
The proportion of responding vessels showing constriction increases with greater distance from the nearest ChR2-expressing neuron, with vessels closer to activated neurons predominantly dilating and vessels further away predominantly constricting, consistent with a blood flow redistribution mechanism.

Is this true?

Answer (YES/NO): YES